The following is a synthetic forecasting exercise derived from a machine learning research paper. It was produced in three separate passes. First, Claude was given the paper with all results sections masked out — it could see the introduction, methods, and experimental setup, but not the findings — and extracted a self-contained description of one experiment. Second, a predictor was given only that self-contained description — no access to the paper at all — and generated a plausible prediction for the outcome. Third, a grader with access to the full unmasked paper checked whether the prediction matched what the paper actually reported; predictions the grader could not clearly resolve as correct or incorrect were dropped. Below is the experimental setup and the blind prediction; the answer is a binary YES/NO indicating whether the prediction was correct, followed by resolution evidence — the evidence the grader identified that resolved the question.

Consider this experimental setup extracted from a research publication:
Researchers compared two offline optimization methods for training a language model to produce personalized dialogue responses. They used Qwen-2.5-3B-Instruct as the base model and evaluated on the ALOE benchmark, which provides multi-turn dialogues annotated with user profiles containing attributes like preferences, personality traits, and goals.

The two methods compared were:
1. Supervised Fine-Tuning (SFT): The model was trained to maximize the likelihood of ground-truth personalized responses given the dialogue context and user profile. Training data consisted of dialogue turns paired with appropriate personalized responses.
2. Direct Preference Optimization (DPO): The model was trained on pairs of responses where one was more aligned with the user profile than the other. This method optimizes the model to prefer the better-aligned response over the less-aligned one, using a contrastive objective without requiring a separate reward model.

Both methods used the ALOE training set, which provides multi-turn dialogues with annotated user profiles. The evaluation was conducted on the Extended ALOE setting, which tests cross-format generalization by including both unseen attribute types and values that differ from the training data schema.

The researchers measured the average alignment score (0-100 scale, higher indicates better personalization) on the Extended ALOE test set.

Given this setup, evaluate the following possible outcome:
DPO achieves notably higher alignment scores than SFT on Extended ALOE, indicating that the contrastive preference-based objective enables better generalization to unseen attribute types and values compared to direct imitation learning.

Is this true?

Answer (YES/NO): NO